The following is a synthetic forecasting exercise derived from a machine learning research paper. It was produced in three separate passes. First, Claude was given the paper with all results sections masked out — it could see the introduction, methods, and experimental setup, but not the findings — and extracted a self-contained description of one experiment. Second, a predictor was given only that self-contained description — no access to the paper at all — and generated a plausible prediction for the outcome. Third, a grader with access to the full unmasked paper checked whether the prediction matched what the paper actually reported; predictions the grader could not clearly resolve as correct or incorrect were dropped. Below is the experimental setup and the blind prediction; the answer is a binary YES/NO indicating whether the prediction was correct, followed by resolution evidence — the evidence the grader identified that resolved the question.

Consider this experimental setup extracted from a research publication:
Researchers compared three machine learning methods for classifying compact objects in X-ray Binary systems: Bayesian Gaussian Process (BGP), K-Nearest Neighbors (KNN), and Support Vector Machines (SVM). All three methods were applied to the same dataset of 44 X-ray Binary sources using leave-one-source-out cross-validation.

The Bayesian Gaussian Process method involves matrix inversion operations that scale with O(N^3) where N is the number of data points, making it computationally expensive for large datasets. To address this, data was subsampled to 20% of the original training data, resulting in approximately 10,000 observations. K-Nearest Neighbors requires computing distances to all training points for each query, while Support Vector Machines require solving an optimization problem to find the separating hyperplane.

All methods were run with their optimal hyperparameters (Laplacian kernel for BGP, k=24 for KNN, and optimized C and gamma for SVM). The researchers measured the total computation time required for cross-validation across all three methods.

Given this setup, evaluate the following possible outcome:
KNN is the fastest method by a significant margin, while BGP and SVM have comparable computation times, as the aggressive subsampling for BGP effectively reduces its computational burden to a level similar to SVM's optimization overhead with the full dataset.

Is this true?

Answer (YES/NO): NO